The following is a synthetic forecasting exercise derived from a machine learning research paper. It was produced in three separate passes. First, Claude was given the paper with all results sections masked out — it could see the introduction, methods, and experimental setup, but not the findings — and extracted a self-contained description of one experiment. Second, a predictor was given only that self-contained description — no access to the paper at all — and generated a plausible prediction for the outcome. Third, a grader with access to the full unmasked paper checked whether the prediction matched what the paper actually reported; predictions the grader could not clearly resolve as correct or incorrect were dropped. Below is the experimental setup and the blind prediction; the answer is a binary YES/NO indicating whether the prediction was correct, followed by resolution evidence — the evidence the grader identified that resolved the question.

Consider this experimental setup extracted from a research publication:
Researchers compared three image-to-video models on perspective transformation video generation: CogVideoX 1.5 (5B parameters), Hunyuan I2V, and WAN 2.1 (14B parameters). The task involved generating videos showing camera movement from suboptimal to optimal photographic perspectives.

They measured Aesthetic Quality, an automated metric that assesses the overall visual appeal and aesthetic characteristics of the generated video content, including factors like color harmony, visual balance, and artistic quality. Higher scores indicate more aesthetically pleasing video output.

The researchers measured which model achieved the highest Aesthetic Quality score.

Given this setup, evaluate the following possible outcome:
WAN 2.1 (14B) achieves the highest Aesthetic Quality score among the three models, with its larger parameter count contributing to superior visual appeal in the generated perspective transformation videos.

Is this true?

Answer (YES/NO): NO